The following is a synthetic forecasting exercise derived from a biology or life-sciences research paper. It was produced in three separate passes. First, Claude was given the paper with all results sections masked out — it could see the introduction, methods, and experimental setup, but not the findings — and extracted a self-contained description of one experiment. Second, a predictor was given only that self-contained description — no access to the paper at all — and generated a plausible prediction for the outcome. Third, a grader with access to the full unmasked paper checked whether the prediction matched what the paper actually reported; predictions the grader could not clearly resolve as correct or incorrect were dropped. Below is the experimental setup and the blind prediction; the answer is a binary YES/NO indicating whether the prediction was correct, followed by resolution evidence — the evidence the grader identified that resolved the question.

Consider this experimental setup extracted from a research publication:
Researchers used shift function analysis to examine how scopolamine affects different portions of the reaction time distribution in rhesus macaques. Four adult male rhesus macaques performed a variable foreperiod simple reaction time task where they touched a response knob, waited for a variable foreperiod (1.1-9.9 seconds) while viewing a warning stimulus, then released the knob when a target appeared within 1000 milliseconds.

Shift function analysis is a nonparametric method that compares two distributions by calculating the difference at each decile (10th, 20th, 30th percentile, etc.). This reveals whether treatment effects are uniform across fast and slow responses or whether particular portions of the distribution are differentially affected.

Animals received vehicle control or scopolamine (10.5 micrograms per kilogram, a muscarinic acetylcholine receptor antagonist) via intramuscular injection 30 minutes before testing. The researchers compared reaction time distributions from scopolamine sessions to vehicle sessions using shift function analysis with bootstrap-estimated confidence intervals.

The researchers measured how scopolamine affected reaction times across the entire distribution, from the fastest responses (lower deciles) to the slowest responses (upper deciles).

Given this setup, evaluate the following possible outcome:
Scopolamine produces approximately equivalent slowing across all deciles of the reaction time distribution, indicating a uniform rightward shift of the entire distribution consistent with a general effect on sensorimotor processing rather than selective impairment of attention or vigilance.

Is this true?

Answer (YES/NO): NO